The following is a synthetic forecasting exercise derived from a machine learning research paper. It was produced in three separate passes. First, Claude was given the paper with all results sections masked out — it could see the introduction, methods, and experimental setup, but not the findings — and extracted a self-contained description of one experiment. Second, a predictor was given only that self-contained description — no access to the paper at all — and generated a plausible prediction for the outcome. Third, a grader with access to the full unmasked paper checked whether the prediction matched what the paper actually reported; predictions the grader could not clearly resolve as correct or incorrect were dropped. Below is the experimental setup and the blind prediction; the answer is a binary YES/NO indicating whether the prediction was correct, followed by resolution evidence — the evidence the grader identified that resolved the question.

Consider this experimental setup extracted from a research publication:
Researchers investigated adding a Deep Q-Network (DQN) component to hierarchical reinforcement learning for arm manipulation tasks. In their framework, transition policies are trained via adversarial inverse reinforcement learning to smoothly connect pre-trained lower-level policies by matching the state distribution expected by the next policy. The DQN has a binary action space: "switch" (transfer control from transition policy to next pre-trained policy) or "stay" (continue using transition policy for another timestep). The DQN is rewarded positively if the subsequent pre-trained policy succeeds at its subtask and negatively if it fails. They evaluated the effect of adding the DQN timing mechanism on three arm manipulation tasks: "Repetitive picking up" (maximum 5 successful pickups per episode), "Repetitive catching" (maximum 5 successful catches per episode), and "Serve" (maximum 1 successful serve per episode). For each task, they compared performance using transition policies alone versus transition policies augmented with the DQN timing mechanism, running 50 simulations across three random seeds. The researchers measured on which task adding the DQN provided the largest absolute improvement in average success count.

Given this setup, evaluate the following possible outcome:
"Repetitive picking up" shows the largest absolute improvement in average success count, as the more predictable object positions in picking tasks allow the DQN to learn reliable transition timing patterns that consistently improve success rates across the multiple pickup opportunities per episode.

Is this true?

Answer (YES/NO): YES